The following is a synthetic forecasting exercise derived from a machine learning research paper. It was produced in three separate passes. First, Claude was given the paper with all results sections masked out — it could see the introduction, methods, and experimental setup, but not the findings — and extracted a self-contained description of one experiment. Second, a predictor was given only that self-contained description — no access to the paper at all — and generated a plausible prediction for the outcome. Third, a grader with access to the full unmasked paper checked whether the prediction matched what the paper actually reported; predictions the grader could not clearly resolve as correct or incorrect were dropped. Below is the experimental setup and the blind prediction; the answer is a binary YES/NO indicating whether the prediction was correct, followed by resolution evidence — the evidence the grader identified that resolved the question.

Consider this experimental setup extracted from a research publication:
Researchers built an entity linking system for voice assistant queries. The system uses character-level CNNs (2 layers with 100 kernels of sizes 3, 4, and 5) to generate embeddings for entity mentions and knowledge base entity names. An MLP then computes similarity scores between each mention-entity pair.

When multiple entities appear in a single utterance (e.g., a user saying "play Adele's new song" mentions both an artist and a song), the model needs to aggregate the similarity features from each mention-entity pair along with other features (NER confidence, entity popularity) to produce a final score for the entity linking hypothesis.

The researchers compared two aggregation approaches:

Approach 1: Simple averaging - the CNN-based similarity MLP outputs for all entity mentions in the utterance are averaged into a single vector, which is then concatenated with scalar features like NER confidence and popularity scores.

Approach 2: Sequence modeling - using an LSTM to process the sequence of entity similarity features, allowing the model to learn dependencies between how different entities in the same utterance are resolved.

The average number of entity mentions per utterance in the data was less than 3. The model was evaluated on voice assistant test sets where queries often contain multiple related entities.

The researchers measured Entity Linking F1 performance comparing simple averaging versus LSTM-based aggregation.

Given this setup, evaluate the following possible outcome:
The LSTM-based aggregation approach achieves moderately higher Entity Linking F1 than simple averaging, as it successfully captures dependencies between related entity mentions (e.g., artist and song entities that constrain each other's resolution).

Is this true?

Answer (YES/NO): NO